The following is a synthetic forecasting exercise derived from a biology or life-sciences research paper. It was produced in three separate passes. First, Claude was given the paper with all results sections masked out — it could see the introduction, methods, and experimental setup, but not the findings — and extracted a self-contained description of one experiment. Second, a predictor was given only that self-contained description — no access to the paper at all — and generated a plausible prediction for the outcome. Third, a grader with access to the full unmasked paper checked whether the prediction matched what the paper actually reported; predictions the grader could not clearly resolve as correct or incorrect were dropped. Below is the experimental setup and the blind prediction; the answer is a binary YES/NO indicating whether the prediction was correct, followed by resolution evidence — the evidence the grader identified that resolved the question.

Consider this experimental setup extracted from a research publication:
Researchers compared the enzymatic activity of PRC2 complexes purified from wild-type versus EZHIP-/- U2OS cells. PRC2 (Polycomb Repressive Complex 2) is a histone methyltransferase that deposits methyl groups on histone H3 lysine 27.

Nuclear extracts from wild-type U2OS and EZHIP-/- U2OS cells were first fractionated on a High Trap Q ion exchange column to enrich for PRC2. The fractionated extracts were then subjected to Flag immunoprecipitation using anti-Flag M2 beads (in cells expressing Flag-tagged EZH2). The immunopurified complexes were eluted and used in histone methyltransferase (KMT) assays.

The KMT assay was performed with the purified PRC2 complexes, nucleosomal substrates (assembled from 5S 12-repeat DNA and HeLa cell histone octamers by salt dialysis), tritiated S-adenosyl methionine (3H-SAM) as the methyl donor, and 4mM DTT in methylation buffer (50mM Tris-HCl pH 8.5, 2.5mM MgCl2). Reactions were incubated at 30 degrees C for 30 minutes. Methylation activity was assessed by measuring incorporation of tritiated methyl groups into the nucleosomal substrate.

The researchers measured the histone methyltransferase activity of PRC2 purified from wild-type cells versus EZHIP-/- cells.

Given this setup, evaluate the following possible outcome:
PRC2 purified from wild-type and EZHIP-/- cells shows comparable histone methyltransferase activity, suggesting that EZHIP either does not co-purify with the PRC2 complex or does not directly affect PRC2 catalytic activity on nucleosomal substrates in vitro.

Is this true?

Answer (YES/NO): NO